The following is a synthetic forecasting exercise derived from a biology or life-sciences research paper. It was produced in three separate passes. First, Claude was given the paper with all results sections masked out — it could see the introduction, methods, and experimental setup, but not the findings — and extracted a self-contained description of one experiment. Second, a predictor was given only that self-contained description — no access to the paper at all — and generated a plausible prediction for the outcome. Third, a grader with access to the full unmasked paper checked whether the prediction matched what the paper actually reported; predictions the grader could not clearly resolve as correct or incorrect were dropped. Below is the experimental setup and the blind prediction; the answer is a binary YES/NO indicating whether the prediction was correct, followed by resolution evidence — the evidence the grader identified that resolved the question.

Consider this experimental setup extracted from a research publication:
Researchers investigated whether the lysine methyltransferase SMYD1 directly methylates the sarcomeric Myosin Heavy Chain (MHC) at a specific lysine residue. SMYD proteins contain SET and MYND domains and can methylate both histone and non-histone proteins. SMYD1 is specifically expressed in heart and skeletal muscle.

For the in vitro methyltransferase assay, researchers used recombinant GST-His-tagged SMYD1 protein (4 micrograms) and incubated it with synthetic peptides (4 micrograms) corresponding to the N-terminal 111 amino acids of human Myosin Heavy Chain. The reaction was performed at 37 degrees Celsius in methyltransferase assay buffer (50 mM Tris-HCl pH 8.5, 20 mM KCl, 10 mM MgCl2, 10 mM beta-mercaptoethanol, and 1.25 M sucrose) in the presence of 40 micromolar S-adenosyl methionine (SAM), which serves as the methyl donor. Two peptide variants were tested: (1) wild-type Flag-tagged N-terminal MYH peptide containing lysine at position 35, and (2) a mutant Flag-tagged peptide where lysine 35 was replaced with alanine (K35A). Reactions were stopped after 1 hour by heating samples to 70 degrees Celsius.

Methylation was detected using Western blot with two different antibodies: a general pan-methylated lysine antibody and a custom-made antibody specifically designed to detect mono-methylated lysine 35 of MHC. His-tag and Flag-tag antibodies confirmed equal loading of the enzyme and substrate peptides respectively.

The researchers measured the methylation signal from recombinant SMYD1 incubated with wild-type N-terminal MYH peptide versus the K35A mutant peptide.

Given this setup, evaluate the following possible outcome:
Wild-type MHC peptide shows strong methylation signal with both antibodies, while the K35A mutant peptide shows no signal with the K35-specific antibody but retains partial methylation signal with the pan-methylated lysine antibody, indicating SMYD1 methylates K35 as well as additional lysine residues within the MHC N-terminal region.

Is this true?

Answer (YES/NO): NO